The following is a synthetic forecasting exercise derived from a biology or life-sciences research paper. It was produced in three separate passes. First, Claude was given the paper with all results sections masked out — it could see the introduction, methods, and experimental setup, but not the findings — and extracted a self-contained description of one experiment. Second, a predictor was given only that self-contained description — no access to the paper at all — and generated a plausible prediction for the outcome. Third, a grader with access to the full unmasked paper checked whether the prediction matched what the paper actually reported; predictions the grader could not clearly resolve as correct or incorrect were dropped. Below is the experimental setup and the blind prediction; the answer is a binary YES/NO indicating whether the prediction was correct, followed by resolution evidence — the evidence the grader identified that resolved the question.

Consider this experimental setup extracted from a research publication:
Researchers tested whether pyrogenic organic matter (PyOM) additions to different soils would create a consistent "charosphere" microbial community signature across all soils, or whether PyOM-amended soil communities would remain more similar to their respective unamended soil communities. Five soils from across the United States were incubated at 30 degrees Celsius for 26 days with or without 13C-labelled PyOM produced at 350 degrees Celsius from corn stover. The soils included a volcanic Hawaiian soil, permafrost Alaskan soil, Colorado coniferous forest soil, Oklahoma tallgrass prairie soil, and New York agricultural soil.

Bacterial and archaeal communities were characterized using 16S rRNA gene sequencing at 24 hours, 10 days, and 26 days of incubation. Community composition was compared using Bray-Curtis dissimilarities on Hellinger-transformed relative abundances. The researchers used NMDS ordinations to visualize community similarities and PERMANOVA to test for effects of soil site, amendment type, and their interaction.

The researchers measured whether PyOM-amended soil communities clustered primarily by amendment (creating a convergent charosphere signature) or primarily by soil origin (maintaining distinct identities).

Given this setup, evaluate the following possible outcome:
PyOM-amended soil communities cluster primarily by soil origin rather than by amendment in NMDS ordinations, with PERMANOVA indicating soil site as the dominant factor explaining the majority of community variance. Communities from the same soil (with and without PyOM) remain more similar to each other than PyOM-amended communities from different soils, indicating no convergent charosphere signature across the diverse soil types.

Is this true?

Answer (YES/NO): YES